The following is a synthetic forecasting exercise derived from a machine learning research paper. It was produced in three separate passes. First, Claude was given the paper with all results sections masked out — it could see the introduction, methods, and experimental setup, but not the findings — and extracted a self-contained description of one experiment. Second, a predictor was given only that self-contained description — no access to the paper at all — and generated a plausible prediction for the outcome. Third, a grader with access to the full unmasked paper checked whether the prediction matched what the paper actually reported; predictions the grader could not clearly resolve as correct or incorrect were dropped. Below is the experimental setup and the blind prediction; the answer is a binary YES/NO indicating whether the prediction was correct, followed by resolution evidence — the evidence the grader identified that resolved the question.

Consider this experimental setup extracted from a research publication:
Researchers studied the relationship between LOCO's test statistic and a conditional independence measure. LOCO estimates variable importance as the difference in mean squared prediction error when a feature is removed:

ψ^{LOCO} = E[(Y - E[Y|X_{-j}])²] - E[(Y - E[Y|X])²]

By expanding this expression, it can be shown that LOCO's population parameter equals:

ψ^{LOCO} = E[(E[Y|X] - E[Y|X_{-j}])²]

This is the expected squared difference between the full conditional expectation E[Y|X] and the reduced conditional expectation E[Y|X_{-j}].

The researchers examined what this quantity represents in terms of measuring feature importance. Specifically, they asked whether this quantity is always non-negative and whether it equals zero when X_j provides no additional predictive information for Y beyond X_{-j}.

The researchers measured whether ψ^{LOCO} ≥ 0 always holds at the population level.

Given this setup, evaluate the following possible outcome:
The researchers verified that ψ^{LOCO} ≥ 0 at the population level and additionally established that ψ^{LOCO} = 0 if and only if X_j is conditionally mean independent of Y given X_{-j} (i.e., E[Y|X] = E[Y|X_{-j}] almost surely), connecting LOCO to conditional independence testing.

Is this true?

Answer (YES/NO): NO